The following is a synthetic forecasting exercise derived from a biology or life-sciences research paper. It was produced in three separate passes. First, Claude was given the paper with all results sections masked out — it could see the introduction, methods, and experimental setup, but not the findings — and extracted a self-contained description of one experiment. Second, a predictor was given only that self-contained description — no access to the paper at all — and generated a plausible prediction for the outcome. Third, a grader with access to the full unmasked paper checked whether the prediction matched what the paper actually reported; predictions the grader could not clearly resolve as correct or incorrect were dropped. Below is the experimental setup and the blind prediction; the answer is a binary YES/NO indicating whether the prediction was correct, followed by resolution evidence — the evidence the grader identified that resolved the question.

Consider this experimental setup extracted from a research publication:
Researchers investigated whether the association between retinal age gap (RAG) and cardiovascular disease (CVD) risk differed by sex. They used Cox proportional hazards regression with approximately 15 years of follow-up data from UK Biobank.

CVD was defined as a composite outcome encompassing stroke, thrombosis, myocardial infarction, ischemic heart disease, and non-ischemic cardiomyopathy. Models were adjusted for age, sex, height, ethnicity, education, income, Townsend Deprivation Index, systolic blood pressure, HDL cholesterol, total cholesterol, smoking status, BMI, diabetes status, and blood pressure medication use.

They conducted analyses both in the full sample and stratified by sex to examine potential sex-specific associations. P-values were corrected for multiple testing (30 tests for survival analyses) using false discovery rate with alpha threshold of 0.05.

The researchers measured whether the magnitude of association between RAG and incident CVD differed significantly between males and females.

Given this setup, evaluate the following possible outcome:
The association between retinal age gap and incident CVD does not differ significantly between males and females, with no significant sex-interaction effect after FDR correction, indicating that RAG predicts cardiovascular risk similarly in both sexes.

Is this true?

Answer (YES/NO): YES